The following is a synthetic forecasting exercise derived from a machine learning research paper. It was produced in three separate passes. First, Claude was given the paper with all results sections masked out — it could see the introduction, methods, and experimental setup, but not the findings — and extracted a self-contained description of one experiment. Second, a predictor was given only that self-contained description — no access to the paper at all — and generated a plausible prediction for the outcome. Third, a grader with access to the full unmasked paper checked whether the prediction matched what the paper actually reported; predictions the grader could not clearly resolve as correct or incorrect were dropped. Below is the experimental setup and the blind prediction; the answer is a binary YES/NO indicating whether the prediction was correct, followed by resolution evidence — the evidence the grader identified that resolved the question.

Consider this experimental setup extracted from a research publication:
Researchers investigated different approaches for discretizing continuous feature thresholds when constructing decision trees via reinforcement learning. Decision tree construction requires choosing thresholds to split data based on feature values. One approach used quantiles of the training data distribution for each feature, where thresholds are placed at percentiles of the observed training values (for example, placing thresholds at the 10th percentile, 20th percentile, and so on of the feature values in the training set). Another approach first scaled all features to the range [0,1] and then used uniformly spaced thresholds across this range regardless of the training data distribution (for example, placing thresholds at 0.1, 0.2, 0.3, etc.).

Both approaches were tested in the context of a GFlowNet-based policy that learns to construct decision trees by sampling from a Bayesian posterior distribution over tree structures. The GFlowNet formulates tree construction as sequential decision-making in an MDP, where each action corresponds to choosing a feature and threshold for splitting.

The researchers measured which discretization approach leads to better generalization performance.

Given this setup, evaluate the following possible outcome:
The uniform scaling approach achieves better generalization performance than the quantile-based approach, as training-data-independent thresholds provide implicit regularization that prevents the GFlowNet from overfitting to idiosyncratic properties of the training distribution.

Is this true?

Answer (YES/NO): YES